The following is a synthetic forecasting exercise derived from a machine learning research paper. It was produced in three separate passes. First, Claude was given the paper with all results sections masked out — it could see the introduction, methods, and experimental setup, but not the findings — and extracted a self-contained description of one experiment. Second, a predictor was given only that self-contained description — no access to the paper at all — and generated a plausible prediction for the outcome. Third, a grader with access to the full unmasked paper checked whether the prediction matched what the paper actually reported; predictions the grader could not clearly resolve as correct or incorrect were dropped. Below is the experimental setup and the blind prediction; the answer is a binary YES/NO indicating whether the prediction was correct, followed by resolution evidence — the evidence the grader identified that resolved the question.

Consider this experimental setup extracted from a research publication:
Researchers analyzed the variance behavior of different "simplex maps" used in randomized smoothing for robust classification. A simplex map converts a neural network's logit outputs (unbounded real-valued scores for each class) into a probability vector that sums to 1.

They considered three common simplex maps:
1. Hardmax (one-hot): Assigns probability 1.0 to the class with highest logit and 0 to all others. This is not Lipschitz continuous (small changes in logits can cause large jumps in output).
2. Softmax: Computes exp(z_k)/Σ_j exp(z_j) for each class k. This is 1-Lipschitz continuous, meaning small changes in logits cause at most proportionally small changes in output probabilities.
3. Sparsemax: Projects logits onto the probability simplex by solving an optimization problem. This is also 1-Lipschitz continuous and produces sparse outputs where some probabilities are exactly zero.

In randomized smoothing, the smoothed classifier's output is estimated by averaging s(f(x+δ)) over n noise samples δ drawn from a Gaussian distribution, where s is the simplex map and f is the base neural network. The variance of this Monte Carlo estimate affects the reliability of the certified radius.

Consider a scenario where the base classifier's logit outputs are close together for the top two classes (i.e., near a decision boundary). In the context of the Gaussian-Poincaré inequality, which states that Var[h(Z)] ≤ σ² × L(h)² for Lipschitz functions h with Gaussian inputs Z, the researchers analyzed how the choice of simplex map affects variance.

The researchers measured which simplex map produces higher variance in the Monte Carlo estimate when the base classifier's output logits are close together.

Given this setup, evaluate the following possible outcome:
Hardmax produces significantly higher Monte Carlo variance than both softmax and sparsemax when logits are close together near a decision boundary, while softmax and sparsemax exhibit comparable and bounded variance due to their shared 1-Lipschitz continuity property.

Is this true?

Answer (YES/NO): YES